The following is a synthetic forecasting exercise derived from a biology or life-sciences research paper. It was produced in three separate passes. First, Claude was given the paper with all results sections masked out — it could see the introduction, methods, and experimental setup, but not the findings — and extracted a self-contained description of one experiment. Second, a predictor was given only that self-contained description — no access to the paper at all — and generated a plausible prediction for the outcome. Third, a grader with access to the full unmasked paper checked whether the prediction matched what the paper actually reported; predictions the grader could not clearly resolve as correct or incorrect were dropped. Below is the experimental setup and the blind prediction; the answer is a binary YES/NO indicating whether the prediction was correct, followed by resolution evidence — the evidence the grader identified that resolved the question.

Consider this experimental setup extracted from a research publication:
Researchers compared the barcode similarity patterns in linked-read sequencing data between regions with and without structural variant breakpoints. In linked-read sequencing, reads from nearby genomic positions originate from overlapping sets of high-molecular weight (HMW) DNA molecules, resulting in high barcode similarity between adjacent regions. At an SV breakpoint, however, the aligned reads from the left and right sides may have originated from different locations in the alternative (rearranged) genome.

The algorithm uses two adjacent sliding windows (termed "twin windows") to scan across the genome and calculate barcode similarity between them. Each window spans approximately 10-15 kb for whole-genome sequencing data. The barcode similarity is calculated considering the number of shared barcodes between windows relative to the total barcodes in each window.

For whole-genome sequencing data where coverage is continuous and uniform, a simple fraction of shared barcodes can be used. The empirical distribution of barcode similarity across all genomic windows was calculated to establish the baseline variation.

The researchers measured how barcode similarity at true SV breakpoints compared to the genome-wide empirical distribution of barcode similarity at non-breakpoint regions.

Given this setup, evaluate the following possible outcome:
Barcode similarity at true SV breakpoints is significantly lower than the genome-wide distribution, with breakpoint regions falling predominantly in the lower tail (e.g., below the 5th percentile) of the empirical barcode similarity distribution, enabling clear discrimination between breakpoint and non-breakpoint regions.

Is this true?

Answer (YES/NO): YES